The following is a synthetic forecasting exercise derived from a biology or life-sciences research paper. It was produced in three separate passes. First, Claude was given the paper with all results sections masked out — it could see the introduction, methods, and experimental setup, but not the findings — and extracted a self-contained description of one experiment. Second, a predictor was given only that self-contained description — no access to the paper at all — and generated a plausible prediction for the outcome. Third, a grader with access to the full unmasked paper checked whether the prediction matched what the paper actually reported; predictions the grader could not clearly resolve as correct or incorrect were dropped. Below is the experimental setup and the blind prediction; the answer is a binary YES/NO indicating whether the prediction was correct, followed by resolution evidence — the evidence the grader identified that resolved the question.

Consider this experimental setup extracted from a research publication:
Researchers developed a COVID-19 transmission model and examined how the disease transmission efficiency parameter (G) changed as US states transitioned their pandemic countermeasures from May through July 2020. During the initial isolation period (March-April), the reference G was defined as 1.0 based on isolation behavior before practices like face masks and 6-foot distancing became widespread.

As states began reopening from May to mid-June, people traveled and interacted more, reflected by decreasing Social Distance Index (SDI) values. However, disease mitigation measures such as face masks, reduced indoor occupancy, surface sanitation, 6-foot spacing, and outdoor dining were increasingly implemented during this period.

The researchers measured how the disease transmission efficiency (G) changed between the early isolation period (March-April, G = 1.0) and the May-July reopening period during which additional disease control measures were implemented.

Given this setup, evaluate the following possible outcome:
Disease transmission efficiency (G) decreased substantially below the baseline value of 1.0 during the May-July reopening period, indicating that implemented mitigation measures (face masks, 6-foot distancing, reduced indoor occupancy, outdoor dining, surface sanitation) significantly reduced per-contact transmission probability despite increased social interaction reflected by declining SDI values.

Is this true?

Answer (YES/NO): YES